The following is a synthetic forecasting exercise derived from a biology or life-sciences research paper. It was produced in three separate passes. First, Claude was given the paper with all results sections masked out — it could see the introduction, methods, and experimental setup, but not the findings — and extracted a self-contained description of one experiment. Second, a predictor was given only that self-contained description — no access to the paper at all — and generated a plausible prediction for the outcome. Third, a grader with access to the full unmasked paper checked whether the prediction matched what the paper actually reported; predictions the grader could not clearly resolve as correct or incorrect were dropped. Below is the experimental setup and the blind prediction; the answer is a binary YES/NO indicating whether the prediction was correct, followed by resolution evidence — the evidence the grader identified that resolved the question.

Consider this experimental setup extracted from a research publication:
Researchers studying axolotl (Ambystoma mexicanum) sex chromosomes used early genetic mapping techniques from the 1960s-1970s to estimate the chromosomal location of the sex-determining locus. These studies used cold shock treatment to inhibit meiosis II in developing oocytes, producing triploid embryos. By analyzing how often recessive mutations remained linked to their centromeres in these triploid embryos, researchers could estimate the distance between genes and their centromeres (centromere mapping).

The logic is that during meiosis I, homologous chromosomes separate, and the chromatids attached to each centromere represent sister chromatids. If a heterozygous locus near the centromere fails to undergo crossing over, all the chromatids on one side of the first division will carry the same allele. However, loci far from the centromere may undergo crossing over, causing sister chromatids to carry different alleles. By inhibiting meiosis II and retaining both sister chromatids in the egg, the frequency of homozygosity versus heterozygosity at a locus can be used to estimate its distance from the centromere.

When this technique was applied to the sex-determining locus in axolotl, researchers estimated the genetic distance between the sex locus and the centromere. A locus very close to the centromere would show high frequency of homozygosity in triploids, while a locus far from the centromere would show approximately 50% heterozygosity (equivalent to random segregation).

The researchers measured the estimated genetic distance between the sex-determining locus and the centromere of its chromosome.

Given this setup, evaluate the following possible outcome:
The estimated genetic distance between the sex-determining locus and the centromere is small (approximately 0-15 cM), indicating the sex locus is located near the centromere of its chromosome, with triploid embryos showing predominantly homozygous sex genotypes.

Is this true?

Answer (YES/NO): NO